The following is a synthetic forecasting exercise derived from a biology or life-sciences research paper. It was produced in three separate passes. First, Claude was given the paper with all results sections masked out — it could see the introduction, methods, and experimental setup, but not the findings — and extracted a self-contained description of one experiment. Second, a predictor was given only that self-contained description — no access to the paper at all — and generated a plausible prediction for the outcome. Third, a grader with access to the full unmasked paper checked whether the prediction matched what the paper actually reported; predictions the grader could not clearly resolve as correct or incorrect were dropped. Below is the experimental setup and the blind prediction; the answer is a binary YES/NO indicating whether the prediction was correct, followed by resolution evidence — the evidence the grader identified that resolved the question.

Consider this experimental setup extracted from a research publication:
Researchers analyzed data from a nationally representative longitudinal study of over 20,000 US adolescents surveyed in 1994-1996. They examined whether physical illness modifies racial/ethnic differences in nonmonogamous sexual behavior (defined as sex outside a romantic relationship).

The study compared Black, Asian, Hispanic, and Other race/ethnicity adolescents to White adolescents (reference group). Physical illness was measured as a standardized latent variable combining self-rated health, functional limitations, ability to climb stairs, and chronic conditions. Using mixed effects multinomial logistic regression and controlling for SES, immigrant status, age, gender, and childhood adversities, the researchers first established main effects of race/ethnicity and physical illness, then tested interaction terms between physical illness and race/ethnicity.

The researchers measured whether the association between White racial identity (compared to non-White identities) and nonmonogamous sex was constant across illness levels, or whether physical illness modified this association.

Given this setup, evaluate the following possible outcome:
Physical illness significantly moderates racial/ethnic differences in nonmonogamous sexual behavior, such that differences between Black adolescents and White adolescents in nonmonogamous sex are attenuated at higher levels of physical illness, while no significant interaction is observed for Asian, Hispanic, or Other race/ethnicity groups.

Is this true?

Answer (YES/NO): YES